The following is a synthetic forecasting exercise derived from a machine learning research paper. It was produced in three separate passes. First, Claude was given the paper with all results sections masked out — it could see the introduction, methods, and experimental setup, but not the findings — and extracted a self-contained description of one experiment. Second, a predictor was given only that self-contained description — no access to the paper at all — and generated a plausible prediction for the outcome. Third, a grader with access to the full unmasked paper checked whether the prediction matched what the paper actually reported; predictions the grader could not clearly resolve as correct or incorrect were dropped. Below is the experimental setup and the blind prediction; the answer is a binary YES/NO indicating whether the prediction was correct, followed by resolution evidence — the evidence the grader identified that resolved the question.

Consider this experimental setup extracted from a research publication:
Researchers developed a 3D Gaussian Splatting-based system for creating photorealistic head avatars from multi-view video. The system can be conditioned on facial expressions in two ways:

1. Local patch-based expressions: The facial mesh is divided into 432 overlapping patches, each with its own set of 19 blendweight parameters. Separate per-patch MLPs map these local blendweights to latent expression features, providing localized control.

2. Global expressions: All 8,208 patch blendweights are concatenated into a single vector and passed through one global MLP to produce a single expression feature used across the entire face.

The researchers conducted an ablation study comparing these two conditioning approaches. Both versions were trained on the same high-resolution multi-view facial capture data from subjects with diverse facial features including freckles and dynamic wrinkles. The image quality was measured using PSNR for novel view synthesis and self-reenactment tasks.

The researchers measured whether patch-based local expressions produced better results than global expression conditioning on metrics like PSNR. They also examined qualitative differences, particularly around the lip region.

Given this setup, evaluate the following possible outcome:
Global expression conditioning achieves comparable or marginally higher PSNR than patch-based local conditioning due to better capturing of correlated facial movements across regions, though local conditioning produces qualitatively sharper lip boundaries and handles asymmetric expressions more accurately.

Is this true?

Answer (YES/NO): NO